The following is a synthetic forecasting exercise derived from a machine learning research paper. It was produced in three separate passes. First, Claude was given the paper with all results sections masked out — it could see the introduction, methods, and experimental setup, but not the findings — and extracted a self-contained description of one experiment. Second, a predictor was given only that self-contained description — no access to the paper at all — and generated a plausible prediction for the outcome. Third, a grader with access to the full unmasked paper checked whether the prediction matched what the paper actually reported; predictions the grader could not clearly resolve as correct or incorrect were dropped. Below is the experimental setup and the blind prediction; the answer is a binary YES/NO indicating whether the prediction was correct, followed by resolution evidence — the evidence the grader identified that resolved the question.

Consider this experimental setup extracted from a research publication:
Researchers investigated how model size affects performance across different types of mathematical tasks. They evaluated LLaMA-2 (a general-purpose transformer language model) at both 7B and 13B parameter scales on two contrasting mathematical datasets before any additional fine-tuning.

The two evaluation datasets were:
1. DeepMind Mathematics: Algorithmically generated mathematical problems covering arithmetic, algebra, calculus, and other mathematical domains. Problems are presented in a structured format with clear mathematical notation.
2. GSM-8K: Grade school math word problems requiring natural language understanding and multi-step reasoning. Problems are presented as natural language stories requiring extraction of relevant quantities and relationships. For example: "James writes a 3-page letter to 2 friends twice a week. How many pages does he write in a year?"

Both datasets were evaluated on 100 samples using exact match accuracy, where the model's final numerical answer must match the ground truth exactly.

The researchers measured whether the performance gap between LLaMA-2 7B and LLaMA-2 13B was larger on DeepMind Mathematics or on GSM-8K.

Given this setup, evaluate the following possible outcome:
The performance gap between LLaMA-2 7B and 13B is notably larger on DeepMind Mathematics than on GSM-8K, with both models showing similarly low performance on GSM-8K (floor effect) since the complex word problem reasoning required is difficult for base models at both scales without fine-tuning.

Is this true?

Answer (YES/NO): NO